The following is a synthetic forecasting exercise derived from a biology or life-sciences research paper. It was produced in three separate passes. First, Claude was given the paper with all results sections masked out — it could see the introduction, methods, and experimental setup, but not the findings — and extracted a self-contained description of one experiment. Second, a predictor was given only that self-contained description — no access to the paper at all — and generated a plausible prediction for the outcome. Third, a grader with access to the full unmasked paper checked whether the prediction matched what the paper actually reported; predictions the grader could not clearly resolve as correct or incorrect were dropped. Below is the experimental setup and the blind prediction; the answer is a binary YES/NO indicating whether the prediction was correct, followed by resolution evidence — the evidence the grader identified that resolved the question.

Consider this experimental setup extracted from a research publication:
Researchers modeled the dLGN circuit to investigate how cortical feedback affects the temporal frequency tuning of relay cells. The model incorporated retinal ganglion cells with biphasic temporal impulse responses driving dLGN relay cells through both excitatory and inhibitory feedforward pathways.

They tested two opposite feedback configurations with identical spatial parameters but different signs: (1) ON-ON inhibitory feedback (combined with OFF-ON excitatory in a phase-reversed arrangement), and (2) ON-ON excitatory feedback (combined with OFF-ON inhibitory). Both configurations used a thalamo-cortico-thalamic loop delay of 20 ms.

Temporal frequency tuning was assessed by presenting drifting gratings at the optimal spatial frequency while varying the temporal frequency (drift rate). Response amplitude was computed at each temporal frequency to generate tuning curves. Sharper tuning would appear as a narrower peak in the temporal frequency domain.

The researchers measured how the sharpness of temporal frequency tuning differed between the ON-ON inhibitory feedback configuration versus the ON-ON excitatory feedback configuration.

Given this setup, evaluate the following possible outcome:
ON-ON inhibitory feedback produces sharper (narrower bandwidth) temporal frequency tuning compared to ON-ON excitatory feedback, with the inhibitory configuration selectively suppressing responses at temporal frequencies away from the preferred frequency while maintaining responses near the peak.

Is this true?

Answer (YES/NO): YES